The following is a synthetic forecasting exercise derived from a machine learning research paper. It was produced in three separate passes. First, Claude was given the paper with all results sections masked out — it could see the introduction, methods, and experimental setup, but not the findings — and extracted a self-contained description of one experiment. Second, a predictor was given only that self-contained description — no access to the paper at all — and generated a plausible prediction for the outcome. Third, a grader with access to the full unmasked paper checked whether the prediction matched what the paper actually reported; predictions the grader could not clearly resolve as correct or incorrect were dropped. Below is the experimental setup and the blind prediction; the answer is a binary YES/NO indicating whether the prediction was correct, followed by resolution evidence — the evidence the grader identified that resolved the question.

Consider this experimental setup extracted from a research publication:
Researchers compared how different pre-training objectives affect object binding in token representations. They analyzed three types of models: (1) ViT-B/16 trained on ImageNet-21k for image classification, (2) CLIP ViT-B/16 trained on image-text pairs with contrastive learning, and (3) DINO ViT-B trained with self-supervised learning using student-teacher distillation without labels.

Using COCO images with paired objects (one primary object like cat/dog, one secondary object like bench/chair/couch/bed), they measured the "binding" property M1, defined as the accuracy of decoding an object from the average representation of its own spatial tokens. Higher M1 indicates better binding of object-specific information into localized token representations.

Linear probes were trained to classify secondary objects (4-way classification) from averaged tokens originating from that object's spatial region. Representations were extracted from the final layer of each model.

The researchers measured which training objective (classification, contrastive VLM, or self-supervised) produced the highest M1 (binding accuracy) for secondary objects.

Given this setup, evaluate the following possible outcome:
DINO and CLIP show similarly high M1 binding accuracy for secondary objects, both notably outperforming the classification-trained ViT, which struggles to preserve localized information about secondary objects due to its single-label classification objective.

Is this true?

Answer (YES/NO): NO